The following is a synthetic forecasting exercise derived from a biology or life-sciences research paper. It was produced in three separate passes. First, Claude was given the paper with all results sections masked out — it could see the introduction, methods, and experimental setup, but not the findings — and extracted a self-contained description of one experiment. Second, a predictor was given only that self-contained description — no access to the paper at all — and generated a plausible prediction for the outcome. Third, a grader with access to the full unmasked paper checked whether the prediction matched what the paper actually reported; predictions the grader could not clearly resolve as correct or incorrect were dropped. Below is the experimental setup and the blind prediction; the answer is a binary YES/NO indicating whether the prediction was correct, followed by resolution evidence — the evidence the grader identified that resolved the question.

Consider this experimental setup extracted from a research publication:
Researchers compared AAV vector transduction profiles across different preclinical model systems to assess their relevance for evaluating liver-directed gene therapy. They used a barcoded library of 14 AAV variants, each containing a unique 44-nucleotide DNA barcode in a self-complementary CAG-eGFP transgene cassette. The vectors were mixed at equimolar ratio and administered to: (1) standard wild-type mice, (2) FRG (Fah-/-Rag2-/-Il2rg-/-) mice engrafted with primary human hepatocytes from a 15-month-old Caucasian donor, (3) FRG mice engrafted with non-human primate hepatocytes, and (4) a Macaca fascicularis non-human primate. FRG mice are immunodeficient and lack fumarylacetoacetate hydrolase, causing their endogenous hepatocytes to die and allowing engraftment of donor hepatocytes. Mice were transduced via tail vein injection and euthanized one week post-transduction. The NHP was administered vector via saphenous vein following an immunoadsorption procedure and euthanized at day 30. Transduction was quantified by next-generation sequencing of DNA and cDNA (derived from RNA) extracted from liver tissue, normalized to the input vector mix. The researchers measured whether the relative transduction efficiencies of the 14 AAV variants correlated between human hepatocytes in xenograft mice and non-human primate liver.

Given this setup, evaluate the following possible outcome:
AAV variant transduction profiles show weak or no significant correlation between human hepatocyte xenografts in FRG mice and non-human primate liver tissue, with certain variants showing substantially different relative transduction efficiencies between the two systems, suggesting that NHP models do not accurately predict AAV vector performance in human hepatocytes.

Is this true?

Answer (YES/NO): YES